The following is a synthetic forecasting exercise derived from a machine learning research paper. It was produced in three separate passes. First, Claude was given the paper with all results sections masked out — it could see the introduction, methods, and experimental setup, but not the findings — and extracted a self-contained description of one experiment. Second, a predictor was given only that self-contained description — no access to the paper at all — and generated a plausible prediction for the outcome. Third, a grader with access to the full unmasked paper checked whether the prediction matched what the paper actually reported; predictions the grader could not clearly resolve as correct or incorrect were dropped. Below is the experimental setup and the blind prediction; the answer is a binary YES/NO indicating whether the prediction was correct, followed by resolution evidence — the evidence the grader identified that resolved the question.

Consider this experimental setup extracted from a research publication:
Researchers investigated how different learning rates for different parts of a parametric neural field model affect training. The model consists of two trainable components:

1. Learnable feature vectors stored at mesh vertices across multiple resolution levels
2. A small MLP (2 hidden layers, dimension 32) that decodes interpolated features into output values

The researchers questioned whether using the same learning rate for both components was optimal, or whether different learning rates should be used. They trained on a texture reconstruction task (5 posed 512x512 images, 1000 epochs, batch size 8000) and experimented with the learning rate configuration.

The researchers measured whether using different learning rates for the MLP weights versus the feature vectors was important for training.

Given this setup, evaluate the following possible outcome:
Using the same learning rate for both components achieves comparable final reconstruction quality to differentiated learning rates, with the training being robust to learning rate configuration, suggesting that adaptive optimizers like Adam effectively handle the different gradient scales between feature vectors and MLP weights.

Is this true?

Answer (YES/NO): NO